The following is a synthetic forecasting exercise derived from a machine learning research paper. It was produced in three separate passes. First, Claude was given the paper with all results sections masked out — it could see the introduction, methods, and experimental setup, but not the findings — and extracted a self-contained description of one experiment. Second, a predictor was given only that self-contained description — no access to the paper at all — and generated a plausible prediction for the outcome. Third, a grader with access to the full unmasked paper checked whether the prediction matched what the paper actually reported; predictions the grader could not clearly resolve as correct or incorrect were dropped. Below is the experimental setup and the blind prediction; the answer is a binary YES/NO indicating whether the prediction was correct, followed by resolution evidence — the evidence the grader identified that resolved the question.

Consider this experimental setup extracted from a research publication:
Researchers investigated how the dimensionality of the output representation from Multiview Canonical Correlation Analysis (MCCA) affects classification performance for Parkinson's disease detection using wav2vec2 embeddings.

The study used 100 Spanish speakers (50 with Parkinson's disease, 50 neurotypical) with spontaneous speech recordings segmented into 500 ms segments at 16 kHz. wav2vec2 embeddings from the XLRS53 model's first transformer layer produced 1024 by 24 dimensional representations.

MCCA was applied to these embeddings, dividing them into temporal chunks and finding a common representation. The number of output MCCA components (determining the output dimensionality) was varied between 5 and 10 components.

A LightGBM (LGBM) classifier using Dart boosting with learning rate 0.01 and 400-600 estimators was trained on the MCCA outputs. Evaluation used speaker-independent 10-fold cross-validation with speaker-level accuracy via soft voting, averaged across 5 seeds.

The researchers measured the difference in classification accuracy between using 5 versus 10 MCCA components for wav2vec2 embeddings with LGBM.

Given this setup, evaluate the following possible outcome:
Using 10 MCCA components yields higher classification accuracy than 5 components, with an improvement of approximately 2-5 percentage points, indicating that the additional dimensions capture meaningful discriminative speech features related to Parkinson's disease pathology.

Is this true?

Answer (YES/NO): NO